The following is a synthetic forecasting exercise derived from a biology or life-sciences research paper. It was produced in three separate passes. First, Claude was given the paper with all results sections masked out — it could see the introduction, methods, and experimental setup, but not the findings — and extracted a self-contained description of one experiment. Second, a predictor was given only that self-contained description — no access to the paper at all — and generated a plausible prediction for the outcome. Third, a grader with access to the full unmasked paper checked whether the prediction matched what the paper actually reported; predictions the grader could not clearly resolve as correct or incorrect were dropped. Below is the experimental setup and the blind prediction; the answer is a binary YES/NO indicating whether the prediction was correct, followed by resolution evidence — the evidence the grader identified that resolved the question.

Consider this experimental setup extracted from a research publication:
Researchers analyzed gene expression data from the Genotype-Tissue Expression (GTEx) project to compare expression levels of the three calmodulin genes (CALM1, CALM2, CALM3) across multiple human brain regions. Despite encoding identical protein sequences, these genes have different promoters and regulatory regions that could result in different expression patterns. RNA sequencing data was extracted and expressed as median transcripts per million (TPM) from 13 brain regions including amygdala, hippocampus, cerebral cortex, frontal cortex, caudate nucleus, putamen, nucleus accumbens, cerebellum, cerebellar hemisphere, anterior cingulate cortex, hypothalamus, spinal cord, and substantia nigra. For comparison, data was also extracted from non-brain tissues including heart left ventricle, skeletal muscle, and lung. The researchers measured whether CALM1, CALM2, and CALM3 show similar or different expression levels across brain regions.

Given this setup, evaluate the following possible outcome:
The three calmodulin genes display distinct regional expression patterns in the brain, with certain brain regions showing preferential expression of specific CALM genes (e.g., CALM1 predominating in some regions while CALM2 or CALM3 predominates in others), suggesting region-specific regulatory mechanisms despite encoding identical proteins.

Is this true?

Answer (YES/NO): NO